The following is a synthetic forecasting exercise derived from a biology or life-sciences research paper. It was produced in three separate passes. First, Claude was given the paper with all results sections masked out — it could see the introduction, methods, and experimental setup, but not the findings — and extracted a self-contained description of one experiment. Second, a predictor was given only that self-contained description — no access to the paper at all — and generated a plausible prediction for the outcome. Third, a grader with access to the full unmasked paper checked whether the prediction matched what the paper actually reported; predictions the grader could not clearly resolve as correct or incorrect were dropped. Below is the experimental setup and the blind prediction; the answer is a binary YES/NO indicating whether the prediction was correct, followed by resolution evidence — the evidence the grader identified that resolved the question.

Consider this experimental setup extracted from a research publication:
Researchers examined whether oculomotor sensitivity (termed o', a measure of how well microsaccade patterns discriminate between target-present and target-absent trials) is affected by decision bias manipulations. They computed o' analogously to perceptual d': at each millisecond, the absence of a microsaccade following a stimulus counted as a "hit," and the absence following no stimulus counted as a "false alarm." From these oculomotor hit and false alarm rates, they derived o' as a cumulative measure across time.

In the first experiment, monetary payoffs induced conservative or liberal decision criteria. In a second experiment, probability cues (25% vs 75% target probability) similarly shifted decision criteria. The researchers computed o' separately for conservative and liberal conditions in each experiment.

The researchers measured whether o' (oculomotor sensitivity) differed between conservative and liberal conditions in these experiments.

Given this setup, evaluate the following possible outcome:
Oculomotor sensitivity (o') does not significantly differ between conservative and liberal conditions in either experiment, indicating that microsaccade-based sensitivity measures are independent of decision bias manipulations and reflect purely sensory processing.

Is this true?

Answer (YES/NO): YES